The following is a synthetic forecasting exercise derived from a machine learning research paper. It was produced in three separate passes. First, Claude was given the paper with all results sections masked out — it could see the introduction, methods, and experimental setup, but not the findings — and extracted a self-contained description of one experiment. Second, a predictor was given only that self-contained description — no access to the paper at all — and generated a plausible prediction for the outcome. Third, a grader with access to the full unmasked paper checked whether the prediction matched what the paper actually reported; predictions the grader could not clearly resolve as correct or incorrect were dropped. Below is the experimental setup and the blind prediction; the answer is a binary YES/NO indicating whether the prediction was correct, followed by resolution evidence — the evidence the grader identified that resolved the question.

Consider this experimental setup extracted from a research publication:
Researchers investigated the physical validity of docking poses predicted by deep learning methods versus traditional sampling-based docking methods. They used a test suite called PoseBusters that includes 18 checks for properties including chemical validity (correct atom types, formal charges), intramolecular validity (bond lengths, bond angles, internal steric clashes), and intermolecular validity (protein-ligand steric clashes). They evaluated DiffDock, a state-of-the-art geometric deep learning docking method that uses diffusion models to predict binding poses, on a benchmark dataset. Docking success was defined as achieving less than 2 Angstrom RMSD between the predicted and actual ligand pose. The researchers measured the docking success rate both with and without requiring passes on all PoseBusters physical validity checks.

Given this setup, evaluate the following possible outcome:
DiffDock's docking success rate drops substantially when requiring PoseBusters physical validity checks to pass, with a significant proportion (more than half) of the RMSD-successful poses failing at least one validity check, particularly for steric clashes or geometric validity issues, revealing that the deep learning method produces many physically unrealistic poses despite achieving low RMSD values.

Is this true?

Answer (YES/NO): YES